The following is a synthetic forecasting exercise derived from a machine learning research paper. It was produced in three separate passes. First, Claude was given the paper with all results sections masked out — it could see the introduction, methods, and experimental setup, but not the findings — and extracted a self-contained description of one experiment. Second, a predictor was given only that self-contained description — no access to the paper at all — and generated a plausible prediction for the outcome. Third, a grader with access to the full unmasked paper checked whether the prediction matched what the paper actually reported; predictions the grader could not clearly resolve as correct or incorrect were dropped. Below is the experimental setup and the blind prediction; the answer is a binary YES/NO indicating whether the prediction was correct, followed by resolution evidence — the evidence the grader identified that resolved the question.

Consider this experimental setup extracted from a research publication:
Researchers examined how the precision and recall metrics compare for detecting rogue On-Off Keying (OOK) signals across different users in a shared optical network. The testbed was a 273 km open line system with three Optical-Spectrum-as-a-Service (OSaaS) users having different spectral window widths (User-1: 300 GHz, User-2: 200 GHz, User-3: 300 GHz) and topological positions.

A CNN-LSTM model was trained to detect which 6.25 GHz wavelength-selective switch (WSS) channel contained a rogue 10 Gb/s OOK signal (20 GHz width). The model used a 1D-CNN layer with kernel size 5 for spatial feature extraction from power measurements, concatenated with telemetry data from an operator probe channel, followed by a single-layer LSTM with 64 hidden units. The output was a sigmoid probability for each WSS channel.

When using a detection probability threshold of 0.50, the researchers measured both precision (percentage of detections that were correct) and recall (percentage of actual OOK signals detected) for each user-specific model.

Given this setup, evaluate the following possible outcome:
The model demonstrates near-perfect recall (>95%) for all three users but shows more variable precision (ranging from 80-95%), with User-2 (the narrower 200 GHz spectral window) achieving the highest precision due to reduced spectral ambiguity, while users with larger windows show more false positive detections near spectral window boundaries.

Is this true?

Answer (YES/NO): NO